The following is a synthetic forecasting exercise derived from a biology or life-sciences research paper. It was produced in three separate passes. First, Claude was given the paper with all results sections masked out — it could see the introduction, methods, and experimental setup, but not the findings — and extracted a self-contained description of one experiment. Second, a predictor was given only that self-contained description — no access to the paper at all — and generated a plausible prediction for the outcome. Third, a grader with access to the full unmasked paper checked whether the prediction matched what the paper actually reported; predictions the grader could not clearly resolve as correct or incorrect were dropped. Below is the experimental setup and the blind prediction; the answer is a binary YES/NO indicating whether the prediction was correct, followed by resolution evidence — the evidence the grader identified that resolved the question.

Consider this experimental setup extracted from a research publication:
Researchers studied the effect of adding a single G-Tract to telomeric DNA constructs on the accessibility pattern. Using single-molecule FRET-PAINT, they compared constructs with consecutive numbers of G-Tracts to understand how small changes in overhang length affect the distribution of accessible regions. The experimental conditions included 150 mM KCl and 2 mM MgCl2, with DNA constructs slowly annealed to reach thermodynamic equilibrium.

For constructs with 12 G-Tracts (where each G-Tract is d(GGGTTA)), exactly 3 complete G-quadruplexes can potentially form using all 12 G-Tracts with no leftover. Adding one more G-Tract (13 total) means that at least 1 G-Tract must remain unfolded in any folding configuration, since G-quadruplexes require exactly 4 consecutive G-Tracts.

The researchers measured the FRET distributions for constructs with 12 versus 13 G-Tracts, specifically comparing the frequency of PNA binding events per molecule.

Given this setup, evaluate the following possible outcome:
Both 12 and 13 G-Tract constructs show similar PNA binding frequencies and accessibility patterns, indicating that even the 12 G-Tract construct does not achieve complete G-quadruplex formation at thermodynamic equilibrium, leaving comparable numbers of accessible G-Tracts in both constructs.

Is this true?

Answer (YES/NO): NO